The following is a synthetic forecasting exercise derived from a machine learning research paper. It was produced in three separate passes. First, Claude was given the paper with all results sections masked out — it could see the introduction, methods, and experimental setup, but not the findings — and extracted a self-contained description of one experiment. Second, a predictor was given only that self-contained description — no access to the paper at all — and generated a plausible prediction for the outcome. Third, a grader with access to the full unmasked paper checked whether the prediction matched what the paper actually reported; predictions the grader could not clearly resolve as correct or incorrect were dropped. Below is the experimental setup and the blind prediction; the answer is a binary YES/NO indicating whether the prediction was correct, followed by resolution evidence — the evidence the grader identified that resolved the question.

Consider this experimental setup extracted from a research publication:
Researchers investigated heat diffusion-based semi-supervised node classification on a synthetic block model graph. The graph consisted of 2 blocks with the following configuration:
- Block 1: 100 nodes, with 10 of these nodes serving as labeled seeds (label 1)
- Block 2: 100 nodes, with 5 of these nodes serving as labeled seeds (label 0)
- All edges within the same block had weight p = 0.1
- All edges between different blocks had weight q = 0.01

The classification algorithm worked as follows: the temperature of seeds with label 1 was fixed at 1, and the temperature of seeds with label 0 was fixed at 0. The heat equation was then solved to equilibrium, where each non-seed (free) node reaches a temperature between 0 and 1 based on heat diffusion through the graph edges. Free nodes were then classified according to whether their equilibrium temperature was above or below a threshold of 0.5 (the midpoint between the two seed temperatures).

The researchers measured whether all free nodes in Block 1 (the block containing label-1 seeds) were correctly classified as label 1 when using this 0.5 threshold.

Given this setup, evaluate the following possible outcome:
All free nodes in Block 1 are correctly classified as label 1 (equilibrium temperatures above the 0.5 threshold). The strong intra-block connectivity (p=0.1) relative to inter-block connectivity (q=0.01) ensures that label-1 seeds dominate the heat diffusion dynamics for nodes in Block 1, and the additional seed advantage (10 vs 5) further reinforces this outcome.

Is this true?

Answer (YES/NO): NO